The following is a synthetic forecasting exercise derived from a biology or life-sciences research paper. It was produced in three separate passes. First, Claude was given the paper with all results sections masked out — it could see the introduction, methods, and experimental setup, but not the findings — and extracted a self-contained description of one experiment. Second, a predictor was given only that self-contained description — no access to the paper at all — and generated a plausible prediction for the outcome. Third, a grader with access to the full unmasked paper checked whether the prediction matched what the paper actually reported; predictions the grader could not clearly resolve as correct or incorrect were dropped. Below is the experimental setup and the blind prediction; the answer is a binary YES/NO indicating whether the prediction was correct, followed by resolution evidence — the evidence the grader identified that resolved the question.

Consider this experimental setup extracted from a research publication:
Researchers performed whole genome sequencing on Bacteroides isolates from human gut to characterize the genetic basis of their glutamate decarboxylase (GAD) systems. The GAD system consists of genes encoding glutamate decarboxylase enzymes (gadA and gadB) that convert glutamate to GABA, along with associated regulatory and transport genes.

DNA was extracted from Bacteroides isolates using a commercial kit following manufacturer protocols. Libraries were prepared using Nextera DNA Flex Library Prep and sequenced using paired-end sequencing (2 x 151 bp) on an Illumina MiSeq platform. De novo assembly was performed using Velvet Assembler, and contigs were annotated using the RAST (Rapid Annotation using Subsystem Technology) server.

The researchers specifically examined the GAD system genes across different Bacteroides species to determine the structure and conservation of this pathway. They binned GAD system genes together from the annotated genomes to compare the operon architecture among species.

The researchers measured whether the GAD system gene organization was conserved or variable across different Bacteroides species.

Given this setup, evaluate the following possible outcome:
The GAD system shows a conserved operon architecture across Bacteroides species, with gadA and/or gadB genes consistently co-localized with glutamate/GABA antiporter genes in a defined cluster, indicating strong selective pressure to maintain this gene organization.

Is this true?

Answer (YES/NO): NO